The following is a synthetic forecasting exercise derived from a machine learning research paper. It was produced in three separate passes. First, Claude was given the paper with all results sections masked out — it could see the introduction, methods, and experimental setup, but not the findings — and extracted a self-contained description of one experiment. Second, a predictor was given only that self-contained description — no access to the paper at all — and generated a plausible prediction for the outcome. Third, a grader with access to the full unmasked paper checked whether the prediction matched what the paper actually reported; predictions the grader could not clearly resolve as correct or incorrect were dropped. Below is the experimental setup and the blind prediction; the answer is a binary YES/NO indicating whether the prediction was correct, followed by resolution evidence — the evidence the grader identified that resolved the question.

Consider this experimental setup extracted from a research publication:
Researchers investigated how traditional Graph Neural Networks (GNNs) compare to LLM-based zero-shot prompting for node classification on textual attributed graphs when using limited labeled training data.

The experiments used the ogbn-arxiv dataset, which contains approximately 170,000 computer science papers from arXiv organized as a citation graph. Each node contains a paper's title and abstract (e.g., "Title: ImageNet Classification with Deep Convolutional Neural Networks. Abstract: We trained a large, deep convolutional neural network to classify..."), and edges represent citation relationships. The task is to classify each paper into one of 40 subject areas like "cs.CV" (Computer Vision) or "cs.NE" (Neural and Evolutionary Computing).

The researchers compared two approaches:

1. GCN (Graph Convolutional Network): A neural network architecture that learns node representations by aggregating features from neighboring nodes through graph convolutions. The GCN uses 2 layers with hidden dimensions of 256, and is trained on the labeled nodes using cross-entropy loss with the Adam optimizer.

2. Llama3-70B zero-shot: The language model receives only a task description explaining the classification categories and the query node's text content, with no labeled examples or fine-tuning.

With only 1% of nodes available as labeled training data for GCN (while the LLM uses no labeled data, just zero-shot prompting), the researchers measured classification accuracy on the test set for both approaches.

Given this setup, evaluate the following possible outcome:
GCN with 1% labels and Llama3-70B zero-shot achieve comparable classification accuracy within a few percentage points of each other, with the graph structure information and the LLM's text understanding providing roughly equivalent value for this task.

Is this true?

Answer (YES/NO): NO